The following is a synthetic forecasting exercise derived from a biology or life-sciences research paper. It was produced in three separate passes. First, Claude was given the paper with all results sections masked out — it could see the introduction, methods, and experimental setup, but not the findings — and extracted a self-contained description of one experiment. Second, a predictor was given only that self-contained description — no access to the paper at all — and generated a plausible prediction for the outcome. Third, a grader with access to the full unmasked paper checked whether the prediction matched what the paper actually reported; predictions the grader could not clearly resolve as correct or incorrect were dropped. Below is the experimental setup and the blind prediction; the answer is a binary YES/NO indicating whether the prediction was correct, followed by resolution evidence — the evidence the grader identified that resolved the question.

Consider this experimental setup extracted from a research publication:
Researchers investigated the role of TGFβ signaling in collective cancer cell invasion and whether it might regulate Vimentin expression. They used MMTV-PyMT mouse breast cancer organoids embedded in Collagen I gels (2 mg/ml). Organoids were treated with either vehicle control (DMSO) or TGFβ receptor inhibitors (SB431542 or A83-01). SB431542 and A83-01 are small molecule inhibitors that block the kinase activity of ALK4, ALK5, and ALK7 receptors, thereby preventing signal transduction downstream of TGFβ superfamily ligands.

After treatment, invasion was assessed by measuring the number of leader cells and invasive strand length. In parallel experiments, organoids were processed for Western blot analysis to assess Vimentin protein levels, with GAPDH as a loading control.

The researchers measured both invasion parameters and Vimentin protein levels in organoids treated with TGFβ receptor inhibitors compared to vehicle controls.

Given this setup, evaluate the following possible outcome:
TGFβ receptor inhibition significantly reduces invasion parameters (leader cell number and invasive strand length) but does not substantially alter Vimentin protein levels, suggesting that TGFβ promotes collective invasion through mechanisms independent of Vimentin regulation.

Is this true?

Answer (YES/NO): NO